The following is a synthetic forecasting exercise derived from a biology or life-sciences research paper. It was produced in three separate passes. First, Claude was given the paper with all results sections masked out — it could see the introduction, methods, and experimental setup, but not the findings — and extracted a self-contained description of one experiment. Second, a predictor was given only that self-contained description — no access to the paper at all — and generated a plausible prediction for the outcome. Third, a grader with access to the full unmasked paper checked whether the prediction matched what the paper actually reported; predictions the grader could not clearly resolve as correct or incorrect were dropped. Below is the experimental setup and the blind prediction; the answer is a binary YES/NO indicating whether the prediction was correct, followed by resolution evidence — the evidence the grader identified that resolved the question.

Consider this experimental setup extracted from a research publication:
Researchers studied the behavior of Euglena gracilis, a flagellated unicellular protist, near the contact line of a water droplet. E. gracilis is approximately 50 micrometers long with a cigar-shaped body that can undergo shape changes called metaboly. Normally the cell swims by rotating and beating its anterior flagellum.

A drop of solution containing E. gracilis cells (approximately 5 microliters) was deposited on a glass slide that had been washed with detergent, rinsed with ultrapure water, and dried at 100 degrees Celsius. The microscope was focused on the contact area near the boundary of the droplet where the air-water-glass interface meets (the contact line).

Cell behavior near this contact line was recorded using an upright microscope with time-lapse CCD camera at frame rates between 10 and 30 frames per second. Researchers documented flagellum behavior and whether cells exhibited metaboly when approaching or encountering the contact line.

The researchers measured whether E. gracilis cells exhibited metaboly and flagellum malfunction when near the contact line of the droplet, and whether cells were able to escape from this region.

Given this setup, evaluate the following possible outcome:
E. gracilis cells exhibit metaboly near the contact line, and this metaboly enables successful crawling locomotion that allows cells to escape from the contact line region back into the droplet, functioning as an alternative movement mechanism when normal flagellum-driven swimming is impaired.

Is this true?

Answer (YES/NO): NO